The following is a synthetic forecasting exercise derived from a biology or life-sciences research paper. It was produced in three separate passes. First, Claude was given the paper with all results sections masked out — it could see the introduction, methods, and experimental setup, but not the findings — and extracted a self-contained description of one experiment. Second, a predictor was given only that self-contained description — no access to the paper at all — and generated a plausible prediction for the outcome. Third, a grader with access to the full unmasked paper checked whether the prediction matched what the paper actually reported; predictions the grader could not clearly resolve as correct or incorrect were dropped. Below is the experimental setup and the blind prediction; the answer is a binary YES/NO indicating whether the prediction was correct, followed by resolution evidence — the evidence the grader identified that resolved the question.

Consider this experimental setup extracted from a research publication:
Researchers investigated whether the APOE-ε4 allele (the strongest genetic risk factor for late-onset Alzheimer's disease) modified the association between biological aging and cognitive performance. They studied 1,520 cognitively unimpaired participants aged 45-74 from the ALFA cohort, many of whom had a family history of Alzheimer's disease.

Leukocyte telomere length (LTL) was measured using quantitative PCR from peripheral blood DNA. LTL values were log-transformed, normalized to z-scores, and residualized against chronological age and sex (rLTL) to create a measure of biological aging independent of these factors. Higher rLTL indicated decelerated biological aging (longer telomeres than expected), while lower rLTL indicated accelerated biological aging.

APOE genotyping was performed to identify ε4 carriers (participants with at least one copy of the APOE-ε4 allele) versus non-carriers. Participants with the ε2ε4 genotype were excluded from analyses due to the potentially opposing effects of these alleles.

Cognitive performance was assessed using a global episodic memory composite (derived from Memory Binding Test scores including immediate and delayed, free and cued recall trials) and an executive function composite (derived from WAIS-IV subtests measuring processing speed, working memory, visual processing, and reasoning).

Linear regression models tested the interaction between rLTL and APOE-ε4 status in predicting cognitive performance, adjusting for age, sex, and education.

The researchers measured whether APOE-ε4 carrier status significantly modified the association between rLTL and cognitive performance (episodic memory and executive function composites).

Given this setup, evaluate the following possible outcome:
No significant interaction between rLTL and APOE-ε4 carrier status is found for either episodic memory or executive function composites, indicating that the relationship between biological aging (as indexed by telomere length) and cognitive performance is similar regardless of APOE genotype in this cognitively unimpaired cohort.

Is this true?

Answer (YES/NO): YES